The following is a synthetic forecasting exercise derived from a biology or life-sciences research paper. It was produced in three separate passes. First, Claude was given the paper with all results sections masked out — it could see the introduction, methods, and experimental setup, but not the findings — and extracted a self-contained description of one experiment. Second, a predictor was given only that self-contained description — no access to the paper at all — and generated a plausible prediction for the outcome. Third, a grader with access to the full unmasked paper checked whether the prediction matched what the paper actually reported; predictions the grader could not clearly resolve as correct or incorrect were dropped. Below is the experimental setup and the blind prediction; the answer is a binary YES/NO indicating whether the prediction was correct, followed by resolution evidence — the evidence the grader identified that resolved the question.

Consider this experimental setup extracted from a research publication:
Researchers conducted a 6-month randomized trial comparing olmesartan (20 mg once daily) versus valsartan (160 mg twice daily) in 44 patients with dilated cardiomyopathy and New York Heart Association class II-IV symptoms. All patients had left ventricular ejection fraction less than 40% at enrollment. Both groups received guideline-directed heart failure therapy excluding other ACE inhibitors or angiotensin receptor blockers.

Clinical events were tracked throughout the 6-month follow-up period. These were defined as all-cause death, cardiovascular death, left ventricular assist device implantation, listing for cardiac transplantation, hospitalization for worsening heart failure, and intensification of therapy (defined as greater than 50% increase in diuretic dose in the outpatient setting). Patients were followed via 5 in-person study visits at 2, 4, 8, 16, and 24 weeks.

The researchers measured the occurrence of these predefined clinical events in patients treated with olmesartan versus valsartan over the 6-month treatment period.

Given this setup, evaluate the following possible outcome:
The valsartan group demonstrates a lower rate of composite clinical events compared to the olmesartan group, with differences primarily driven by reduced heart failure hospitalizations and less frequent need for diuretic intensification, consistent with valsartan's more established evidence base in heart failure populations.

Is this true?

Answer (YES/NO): NO